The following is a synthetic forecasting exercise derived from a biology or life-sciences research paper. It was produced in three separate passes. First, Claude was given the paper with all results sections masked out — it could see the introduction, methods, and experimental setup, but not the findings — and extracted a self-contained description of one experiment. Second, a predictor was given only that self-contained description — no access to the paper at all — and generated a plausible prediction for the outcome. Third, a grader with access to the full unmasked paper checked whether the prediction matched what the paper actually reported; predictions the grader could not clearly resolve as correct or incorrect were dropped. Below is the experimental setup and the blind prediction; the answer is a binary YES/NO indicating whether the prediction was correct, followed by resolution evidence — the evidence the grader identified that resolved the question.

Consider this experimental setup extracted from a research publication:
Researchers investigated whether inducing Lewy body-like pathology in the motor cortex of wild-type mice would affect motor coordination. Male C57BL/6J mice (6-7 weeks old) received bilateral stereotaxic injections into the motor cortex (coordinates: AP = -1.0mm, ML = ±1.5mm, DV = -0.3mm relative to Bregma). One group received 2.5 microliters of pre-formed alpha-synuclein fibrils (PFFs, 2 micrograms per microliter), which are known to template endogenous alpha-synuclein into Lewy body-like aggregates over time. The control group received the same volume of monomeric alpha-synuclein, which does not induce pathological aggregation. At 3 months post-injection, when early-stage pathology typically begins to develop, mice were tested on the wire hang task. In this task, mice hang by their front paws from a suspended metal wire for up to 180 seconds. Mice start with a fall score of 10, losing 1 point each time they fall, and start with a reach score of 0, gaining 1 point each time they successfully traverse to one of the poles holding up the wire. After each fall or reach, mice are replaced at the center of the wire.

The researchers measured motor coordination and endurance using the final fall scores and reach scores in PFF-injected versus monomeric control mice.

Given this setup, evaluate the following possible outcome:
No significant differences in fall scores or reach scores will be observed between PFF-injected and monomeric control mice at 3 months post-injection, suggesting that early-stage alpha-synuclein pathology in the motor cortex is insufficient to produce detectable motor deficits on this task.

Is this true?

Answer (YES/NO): NO